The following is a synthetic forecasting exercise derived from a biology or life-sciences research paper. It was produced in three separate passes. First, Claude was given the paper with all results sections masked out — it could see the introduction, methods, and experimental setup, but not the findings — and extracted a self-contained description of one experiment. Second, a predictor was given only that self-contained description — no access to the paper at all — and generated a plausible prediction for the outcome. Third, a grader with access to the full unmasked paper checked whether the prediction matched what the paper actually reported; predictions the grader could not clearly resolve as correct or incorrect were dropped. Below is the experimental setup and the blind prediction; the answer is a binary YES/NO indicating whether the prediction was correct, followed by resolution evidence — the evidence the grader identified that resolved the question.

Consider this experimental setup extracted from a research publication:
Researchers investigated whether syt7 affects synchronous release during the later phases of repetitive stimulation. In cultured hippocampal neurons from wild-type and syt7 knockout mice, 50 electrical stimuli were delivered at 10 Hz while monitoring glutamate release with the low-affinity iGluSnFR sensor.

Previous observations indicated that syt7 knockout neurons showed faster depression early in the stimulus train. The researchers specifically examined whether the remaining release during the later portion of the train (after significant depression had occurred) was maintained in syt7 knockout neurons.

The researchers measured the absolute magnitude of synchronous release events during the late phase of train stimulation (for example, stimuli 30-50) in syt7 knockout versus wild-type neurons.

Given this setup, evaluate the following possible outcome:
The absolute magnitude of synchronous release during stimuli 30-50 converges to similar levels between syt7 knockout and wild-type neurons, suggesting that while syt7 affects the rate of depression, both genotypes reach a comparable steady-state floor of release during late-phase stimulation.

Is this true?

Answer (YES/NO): NO